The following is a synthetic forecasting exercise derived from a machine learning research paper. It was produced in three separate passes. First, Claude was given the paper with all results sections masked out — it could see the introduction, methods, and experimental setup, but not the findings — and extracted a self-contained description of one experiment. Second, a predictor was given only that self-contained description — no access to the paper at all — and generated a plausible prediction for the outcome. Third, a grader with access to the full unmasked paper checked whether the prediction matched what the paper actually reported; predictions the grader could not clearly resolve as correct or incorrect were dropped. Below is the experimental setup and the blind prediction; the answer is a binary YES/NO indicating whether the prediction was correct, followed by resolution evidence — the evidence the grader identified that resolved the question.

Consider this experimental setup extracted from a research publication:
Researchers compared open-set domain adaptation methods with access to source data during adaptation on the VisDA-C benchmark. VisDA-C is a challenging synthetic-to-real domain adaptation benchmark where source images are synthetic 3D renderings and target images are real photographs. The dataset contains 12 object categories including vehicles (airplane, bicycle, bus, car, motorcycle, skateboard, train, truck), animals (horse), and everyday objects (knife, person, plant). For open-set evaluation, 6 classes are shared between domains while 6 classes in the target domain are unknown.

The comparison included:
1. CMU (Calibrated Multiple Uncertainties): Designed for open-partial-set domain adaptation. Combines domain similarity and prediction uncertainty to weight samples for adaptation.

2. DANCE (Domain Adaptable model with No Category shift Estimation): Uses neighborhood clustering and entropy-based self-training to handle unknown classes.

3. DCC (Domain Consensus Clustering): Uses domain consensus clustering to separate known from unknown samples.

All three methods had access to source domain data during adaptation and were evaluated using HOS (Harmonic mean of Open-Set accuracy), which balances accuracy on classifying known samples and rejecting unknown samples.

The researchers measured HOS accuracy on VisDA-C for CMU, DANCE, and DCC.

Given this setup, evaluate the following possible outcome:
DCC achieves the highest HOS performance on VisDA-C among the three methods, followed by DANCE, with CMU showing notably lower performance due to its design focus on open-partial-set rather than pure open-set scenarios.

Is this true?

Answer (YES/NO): YES